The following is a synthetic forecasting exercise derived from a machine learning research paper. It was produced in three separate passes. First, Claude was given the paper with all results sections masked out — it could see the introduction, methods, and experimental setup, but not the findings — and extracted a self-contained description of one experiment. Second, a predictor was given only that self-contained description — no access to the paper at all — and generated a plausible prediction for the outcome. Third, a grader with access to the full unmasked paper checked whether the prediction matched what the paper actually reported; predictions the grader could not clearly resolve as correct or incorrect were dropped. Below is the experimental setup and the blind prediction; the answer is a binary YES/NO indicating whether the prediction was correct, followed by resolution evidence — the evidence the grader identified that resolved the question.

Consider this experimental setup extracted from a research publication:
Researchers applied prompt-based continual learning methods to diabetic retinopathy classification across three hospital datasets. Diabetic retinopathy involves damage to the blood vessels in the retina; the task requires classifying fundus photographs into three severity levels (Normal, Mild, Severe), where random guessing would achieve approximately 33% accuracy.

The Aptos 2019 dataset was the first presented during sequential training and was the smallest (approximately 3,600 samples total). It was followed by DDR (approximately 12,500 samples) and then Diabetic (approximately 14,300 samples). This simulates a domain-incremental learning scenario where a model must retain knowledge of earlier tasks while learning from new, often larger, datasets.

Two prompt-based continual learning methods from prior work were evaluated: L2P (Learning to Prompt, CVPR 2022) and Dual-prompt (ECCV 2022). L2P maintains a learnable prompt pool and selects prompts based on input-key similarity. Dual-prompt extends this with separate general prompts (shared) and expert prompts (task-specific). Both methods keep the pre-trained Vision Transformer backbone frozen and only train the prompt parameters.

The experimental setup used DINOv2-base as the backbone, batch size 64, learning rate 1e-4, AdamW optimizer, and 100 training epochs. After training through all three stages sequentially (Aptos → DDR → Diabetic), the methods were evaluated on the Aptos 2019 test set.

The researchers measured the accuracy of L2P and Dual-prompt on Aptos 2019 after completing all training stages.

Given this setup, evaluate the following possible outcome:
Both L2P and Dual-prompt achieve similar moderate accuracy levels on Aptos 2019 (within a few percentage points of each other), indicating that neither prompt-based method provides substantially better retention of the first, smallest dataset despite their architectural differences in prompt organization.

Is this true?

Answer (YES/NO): NO